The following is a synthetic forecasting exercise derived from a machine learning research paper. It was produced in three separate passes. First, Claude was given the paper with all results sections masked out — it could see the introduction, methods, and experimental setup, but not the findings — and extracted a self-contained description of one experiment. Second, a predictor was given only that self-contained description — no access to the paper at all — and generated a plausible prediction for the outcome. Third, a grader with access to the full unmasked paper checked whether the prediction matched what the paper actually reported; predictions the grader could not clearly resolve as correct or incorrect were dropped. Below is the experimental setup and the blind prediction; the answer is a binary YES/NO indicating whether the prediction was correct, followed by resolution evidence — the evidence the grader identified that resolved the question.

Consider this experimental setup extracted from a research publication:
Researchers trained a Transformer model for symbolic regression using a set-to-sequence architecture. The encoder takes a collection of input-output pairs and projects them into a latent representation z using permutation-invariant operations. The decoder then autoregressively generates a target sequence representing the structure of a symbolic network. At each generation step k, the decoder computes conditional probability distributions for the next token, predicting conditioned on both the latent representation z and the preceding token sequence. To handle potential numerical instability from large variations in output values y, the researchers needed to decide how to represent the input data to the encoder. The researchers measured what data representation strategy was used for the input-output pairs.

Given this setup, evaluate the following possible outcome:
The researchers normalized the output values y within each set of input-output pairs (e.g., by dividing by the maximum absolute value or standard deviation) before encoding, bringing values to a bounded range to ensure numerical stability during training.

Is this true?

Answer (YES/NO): NO